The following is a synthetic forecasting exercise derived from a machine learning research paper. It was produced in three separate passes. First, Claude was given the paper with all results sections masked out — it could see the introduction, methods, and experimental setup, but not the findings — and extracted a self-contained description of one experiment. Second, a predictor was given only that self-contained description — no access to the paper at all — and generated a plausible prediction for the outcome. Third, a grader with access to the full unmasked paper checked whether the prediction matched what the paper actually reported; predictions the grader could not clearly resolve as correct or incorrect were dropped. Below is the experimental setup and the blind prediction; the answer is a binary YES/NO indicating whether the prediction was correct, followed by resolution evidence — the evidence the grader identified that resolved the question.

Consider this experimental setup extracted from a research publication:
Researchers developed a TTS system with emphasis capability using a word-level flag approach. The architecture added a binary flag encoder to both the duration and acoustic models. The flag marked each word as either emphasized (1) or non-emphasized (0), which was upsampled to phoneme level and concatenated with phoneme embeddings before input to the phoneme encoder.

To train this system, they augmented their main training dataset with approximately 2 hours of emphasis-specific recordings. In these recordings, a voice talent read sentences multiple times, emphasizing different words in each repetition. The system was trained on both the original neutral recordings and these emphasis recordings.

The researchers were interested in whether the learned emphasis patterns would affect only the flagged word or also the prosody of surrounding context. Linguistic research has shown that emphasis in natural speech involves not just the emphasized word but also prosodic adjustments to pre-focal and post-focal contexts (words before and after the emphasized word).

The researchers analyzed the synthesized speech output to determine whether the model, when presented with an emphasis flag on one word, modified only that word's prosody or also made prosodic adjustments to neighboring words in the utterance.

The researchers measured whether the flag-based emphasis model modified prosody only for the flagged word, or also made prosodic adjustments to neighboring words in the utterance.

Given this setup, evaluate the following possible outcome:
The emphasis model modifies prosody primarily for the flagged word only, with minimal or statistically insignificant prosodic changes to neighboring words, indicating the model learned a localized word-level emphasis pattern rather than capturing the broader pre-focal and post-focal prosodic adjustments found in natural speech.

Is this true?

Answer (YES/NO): NO